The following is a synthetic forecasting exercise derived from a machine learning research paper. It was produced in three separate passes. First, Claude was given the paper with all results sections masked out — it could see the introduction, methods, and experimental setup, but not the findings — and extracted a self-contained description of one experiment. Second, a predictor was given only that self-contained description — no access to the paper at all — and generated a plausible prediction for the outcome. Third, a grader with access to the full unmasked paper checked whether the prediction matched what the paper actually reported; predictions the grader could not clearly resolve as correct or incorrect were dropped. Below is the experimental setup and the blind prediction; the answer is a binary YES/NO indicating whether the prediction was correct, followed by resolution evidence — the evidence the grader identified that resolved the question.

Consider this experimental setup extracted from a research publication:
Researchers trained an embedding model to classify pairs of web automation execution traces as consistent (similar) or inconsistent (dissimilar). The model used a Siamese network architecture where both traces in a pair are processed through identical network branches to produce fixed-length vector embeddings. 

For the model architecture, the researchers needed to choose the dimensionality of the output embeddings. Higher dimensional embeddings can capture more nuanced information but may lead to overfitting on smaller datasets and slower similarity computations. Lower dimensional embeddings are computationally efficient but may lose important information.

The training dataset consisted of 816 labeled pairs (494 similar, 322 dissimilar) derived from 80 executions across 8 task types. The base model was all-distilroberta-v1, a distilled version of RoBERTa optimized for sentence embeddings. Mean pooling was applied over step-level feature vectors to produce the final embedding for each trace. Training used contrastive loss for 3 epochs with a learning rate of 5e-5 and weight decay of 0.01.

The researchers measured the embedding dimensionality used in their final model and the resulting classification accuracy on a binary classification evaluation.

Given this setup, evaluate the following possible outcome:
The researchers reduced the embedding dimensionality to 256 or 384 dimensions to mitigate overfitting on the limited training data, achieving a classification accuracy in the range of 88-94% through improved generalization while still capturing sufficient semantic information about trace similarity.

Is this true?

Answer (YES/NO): NO